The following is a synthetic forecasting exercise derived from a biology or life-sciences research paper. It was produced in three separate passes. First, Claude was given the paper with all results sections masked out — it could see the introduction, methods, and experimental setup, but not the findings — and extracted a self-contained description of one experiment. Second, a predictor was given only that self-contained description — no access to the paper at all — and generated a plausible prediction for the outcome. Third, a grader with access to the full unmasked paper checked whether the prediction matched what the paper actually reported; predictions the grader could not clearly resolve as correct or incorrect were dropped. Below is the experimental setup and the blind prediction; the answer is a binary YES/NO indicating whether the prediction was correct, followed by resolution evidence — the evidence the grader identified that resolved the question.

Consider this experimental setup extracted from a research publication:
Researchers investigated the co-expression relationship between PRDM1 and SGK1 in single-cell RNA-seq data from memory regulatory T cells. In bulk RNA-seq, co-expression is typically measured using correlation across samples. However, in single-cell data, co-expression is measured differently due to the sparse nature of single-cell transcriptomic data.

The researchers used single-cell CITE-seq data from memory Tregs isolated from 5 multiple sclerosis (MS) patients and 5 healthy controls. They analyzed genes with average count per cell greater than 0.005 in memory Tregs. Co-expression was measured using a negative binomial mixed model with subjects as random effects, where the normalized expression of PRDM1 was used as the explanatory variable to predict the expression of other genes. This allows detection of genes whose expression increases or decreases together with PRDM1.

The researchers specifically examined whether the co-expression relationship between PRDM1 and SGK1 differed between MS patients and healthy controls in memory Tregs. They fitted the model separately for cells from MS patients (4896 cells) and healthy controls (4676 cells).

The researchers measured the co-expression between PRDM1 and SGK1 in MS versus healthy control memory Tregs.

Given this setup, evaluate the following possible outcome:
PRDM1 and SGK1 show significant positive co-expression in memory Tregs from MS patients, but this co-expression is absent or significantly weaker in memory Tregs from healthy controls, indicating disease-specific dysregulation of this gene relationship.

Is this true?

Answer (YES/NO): NO